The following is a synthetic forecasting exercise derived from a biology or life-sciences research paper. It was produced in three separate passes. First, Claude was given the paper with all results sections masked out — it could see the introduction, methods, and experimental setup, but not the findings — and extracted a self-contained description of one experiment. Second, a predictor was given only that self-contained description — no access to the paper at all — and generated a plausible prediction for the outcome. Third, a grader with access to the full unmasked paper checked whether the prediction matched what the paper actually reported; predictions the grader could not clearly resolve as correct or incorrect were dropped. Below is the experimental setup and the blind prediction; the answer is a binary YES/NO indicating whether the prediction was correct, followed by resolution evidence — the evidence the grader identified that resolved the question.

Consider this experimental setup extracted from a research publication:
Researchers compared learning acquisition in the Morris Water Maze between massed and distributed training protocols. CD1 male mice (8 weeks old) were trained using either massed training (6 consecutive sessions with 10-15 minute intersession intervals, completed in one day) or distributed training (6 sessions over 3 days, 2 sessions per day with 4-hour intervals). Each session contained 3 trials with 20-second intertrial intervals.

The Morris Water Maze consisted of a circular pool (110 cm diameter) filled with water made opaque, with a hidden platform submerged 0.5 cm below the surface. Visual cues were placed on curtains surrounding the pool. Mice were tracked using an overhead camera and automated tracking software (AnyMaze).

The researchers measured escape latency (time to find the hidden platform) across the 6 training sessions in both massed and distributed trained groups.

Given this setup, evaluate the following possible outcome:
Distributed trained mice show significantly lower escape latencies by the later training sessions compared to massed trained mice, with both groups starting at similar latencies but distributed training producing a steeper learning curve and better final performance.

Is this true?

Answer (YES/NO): NO